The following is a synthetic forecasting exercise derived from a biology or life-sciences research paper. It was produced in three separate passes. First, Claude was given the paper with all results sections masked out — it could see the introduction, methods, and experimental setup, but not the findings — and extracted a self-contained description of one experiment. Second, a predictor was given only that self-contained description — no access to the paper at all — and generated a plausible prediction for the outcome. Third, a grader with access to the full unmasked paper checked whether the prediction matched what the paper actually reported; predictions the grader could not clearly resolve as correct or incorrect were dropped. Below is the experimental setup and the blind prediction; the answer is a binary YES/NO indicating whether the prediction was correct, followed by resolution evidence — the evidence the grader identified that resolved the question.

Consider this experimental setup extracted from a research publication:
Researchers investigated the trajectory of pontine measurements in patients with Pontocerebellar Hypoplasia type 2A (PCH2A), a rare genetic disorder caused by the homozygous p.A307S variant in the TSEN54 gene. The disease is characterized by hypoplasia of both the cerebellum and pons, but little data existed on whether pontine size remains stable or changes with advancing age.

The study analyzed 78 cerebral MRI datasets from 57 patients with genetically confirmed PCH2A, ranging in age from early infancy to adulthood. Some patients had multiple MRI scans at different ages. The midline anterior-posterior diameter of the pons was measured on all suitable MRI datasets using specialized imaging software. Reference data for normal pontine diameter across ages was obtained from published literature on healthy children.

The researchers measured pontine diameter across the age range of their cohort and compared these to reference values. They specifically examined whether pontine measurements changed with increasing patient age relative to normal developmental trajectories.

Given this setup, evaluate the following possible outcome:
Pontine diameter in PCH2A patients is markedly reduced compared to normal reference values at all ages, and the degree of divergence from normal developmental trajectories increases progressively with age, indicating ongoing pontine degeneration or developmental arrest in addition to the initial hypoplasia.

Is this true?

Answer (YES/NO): YES